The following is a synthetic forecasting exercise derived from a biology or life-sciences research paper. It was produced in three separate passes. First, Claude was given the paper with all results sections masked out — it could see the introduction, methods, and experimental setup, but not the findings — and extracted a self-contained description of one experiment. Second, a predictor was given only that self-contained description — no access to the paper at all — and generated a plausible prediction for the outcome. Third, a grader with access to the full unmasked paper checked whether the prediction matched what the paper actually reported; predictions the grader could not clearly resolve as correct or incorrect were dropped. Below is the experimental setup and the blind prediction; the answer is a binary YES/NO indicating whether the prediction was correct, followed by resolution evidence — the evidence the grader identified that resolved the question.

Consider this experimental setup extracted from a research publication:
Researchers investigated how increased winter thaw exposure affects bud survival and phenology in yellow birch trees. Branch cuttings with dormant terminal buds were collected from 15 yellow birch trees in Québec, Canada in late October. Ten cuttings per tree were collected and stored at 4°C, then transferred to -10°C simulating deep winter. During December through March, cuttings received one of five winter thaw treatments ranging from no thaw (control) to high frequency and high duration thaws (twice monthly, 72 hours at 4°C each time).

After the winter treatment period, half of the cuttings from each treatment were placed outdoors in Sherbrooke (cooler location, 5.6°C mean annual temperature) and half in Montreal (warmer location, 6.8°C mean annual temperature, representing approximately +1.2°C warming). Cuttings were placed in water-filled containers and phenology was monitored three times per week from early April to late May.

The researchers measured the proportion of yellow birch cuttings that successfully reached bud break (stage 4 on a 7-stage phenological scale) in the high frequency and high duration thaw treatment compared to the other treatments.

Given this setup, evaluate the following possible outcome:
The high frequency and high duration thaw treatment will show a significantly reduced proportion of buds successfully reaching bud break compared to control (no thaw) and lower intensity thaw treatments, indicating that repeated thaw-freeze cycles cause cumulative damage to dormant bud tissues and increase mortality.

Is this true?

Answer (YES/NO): YES